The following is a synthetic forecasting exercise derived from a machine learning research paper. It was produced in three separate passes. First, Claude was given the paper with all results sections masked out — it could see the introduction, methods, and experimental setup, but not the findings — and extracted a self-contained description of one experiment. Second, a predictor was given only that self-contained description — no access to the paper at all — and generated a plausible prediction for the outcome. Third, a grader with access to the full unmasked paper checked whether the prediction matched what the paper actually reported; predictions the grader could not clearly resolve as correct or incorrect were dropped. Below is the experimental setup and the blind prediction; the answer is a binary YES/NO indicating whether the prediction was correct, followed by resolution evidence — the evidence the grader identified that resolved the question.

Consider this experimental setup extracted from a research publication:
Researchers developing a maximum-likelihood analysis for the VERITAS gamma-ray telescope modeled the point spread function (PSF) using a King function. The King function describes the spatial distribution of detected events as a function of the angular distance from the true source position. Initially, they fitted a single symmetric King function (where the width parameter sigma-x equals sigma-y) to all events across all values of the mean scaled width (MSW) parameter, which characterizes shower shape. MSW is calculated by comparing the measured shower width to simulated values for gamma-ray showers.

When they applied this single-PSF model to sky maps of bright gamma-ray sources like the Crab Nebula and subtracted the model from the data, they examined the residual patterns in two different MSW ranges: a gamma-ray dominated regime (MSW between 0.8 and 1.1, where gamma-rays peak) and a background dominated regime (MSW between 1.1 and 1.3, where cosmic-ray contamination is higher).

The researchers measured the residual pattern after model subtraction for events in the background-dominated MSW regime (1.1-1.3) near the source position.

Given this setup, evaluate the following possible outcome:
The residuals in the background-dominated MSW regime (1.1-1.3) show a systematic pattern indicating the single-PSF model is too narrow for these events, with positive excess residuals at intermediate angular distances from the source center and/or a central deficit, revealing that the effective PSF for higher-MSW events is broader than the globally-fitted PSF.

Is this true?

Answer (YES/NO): YES